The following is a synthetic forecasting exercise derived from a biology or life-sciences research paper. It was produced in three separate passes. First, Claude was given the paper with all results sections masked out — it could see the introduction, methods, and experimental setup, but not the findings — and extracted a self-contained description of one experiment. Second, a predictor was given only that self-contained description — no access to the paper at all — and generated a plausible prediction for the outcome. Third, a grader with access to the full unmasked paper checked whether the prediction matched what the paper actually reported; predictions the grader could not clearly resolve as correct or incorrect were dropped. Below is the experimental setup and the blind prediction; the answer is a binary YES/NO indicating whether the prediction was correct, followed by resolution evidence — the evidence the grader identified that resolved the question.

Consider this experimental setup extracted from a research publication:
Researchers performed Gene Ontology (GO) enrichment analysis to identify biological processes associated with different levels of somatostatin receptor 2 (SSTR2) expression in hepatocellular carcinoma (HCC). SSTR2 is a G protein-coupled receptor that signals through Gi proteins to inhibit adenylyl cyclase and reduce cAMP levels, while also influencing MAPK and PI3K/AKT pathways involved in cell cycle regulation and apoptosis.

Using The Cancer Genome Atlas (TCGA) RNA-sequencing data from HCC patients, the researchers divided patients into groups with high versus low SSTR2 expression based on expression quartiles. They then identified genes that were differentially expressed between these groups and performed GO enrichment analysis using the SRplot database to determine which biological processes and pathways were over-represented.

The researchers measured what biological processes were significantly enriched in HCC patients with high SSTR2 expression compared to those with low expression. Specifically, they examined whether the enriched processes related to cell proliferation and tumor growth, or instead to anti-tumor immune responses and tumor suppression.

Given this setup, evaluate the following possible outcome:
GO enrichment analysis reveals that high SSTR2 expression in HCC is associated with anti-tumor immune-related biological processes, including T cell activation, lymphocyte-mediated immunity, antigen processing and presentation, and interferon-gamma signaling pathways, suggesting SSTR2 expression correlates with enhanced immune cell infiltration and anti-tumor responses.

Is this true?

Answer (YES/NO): NO